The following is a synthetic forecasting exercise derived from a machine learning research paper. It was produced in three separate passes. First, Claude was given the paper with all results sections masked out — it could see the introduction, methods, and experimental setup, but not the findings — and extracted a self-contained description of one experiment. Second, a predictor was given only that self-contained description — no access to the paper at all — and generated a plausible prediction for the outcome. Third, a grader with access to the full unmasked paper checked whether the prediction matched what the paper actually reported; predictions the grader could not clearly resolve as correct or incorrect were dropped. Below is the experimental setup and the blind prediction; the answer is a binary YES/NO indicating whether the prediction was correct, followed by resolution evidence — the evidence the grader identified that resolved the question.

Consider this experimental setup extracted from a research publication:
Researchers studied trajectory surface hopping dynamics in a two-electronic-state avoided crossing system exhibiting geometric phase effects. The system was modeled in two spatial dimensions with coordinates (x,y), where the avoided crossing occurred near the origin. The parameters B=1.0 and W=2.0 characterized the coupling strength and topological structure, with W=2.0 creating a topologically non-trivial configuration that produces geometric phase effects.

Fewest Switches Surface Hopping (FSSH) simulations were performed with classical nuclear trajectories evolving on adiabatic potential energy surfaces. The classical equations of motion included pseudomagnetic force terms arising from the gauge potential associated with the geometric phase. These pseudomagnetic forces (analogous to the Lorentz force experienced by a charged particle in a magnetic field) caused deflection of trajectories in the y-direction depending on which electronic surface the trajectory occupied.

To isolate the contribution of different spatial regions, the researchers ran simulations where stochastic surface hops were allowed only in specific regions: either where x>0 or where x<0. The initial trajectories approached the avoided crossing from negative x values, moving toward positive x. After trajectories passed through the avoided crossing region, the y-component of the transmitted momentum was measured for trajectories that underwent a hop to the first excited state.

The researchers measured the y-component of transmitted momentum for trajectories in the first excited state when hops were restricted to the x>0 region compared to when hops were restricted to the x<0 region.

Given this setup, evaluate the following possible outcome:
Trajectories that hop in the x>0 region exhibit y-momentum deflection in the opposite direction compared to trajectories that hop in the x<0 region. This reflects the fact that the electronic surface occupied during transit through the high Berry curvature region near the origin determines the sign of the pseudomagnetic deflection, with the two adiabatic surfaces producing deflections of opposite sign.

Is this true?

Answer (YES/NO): YES